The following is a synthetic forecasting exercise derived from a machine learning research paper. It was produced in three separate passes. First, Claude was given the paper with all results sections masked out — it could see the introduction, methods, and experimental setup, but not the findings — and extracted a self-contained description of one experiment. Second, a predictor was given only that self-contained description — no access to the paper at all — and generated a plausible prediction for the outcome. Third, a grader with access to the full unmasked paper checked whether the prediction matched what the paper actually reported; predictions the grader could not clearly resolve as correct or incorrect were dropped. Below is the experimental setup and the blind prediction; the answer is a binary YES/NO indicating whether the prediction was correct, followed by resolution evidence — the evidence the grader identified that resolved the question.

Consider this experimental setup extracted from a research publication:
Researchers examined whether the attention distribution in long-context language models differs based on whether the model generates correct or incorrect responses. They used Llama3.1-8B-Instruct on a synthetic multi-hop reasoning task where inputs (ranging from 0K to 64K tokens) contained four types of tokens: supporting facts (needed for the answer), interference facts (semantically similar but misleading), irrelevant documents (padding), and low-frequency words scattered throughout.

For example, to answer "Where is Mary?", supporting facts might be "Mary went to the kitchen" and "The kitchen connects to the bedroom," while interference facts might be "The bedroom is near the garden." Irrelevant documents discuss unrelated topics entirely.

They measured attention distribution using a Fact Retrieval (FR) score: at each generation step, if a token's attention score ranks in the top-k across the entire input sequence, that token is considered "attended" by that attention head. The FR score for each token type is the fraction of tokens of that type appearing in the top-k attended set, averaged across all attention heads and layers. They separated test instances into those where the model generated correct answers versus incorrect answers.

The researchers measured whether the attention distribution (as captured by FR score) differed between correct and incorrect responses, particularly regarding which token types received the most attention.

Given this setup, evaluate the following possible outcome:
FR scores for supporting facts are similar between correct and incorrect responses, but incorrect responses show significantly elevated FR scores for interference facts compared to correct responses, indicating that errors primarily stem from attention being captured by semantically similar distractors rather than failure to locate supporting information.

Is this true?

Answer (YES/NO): NO